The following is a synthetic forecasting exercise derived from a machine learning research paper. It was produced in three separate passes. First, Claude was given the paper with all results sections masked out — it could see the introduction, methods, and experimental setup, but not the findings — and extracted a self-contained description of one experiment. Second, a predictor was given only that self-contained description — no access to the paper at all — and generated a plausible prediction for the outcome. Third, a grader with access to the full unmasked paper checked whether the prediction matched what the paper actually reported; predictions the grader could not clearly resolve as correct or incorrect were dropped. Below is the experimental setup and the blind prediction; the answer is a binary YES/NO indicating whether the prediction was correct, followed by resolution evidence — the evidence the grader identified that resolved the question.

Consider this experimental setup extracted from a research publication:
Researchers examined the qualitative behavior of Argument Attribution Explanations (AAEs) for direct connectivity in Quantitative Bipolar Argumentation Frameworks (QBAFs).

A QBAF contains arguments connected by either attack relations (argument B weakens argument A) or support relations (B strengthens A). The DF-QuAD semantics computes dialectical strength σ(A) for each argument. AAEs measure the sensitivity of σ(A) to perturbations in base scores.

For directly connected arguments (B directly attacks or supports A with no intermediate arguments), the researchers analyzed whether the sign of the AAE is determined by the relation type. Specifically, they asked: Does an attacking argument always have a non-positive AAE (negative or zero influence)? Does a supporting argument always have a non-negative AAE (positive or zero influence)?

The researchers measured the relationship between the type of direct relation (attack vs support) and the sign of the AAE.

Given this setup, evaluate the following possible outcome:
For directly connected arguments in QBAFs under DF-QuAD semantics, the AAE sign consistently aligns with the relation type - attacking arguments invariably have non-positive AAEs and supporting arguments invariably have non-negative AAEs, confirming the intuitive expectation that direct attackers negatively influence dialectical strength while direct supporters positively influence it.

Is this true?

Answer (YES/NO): YES